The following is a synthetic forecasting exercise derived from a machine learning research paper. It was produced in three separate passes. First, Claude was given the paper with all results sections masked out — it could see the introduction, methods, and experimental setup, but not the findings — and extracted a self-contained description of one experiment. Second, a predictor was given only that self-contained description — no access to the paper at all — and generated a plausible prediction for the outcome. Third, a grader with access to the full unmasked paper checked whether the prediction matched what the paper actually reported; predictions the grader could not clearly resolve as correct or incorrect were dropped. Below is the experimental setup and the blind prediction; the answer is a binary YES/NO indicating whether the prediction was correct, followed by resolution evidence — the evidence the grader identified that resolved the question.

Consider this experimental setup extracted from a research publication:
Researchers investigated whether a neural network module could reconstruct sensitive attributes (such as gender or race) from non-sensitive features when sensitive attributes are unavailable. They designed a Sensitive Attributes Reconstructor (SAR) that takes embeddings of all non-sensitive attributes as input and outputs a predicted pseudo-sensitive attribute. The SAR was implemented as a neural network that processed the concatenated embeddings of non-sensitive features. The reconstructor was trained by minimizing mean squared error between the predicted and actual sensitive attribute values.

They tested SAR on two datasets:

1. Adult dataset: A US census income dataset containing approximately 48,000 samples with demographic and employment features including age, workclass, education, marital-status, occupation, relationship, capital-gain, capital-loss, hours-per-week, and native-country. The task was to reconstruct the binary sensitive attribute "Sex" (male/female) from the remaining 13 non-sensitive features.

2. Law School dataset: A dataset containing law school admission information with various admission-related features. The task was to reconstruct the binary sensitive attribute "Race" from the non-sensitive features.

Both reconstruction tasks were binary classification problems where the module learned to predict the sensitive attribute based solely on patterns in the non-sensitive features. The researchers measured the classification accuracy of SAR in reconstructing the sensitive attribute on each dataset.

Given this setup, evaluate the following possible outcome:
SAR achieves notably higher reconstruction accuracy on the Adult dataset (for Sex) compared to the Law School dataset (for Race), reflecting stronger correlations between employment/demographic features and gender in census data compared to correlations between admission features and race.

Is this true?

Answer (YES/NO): NO